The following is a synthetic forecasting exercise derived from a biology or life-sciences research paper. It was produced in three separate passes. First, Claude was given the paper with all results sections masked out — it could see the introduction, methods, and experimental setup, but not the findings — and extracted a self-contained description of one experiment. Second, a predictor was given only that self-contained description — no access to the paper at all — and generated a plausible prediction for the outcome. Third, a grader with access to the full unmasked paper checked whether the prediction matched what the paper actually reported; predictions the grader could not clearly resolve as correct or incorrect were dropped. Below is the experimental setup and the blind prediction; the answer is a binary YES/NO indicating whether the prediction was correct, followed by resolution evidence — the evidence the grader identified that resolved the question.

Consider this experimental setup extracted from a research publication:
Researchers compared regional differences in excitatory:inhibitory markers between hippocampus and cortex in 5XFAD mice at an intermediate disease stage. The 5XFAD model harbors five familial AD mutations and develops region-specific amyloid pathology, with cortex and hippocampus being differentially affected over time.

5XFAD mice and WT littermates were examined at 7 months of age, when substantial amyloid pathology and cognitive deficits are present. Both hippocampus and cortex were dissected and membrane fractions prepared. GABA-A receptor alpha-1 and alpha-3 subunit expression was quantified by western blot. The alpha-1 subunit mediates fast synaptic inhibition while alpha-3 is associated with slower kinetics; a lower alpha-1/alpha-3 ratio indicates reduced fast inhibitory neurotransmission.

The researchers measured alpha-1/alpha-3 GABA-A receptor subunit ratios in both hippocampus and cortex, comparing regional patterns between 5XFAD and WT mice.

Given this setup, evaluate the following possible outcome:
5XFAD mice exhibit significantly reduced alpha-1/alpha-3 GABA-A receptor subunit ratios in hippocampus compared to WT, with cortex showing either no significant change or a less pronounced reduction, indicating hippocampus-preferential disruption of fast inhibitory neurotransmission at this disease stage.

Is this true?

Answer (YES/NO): NO